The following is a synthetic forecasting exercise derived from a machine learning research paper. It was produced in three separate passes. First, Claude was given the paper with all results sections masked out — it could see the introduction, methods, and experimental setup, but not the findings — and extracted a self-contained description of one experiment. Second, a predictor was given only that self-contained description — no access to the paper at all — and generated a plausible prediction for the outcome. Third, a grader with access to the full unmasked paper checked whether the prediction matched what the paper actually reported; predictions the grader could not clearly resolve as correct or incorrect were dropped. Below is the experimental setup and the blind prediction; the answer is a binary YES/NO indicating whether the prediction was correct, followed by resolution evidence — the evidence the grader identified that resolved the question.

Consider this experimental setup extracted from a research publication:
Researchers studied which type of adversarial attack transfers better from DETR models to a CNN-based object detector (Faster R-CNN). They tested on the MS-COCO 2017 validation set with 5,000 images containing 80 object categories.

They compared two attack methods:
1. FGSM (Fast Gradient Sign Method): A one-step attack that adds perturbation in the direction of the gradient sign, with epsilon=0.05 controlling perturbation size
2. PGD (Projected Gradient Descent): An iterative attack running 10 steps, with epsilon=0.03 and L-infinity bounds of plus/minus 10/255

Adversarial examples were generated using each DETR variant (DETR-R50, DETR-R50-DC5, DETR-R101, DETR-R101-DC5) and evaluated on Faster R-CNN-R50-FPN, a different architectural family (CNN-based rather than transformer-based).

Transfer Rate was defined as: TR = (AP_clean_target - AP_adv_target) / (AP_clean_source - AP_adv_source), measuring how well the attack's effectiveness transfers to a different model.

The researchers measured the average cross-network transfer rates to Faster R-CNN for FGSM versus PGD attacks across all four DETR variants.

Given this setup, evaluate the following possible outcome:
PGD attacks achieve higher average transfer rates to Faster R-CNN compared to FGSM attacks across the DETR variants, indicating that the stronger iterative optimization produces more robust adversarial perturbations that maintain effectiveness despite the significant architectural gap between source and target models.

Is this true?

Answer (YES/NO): NO